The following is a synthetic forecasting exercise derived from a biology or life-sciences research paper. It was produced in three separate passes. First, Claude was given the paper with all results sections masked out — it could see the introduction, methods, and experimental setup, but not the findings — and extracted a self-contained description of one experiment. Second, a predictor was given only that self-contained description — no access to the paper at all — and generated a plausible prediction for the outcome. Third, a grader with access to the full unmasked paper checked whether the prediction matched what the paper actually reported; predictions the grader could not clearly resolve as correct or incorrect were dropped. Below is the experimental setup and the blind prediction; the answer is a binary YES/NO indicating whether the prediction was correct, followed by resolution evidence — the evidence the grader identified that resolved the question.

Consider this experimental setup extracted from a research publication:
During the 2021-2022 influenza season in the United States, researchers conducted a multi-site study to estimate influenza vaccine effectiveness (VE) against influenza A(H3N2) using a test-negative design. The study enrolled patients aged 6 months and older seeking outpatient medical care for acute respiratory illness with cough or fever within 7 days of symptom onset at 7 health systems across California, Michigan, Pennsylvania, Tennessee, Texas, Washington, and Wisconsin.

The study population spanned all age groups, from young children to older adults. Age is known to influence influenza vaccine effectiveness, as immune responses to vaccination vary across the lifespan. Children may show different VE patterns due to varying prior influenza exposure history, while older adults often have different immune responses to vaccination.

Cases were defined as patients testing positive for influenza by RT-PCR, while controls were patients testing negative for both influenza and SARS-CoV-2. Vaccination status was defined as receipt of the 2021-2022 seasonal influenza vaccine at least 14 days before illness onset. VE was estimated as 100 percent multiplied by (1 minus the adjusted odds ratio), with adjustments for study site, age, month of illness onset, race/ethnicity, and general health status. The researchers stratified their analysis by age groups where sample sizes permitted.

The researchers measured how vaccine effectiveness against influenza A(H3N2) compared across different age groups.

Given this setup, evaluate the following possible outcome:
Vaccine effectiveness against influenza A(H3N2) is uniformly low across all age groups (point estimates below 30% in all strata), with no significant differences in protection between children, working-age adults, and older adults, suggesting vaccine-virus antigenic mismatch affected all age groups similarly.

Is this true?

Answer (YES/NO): NO